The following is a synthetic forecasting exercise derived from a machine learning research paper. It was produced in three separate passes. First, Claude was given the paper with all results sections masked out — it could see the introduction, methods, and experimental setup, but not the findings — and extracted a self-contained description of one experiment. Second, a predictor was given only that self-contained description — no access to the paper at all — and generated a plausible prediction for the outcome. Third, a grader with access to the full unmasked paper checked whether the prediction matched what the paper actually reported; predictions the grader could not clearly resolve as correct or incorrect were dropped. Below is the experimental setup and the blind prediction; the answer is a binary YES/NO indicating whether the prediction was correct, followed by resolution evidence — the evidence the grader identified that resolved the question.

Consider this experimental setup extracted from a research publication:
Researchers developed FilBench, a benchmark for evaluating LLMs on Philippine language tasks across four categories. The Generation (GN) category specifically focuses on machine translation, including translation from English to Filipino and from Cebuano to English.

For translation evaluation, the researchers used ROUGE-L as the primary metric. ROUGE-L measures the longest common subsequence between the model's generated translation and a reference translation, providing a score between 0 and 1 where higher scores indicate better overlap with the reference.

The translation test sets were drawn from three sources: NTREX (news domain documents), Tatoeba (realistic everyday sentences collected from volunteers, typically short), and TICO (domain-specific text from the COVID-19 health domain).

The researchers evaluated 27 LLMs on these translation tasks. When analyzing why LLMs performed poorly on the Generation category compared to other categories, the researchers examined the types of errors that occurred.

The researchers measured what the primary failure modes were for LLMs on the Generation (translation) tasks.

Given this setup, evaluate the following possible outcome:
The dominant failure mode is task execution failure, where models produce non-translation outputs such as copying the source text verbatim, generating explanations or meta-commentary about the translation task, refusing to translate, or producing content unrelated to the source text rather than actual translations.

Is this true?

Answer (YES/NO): NO